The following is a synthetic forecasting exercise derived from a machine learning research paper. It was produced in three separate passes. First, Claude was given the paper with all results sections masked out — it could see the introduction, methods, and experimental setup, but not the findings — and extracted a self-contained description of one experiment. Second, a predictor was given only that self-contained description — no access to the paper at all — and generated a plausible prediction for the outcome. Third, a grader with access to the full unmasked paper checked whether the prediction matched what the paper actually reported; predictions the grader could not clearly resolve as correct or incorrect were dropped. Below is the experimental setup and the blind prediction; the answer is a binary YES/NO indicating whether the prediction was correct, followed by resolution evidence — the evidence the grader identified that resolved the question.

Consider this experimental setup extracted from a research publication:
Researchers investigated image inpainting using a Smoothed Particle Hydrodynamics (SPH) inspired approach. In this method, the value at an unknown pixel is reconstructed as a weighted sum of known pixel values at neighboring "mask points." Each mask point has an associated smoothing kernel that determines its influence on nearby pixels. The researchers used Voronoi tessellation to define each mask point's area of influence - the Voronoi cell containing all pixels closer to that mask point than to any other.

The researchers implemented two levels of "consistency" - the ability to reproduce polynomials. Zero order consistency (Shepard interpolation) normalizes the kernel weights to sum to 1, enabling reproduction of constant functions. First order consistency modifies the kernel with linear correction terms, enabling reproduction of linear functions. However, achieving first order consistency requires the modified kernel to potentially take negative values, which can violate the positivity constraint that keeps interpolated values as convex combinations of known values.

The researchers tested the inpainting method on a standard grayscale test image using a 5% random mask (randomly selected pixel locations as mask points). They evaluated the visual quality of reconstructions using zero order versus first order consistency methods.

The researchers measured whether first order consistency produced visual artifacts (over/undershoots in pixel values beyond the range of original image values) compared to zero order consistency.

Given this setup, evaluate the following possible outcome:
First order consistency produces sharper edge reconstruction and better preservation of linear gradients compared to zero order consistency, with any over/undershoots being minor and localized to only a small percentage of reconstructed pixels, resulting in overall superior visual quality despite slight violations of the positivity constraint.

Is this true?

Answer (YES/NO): NO